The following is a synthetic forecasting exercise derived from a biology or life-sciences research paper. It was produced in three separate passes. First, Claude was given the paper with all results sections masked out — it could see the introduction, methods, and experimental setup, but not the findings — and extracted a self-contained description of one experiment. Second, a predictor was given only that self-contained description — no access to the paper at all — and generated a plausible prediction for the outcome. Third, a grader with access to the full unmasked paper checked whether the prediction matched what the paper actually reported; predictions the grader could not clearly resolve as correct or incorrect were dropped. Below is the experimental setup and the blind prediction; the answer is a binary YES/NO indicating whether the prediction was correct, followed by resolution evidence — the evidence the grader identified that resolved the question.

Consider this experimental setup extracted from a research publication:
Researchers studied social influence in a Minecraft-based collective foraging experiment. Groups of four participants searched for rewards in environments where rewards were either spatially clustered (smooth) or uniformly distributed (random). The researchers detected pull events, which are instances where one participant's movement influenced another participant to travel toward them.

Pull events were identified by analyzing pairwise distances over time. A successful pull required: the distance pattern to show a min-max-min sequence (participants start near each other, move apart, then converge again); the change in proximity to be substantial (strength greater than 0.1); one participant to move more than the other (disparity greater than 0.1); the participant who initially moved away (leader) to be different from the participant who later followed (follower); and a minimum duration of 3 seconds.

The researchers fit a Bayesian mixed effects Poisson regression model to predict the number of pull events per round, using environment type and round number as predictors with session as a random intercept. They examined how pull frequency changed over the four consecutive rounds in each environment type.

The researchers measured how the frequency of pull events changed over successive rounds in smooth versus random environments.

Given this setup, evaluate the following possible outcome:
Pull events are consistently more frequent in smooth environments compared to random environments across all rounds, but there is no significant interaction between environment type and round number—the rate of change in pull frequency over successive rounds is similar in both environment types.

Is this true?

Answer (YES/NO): NO